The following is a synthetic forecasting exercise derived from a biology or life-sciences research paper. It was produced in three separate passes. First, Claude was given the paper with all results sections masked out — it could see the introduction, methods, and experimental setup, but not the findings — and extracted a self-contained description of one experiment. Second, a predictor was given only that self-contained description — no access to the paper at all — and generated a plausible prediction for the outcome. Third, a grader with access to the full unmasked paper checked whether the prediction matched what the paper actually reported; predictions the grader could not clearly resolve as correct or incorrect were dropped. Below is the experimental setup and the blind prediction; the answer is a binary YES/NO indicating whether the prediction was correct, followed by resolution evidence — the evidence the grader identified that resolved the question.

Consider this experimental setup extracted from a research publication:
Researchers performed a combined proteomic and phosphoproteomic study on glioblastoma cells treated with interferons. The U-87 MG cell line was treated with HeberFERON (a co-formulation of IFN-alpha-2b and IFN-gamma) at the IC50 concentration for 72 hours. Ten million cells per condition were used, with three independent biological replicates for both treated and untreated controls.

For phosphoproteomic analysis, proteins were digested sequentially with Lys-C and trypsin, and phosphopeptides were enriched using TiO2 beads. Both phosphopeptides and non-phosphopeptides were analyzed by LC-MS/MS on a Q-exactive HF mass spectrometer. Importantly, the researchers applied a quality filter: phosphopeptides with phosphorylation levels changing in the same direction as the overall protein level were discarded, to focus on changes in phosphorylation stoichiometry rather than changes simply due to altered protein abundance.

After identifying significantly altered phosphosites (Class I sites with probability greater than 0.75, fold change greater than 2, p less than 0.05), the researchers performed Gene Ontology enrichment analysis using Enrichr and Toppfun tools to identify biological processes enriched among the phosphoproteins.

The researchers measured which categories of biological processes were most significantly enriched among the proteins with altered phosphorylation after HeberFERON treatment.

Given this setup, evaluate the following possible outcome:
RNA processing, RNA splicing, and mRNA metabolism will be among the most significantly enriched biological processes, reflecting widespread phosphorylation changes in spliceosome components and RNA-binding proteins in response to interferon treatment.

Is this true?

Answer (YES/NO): NO